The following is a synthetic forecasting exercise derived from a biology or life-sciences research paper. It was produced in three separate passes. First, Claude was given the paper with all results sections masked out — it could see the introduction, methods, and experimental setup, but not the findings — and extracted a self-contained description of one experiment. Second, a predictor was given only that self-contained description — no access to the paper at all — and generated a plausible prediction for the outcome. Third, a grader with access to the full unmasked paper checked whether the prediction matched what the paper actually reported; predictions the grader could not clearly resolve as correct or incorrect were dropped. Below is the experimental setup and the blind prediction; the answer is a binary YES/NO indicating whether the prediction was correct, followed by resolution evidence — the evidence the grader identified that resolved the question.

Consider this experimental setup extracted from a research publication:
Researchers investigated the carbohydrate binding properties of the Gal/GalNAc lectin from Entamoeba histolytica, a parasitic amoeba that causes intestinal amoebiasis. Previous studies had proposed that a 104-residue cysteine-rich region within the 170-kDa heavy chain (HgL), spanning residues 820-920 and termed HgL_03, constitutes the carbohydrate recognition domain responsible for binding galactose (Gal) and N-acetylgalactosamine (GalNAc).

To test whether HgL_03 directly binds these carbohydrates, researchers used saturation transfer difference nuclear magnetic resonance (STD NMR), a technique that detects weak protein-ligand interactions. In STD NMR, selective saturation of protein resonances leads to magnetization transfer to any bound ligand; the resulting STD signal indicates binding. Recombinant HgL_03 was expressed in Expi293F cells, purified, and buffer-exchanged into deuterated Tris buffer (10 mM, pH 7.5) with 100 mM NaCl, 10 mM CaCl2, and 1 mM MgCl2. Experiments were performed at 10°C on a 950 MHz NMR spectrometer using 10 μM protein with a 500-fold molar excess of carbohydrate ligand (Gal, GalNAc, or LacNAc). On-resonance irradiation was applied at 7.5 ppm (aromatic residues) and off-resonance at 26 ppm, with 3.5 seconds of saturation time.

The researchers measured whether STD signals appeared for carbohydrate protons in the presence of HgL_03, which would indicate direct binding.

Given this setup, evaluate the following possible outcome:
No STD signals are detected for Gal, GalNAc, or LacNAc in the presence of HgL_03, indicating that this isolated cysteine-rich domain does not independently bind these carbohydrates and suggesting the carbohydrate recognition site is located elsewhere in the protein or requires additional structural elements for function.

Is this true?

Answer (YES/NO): YES